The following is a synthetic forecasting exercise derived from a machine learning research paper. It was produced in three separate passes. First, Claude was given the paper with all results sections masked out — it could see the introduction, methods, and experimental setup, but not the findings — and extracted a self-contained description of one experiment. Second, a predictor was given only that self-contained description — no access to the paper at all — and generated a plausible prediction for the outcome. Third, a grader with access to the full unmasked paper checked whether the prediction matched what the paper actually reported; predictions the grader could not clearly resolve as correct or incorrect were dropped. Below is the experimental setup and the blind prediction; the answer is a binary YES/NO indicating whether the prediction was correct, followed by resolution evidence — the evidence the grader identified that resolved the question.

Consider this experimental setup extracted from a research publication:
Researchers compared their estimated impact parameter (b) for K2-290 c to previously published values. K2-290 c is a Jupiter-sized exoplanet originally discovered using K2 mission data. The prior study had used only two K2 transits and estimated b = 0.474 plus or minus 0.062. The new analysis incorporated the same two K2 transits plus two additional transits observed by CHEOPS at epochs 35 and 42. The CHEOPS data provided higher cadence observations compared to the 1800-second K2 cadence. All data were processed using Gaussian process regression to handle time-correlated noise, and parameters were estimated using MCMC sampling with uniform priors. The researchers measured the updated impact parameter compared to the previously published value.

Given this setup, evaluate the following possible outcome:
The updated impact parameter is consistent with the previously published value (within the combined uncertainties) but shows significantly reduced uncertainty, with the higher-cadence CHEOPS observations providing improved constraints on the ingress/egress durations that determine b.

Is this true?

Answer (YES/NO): NO